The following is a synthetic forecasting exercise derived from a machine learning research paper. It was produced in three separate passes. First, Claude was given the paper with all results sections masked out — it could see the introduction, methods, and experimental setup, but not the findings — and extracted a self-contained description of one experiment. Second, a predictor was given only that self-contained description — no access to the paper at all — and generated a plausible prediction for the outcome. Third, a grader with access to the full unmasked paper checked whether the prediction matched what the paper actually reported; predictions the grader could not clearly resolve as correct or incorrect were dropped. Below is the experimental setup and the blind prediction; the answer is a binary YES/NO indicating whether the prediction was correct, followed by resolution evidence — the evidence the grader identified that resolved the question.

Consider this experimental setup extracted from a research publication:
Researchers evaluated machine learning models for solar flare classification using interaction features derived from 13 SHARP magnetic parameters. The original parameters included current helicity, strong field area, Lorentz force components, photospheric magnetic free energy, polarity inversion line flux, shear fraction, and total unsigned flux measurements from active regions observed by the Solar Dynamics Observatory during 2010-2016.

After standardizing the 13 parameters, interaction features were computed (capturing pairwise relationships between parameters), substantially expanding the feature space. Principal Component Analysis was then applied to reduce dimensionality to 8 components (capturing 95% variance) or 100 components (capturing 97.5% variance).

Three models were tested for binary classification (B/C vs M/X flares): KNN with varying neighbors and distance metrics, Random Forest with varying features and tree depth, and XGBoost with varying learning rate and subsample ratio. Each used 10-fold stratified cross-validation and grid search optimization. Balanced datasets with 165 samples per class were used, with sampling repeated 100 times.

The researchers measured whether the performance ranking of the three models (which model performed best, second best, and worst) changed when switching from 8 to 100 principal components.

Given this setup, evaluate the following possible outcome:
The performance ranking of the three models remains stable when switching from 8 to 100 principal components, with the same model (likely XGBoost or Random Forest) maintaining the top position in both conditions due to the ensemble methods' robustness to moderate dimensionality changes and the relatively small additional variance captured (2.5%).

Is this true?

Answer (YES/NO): NO